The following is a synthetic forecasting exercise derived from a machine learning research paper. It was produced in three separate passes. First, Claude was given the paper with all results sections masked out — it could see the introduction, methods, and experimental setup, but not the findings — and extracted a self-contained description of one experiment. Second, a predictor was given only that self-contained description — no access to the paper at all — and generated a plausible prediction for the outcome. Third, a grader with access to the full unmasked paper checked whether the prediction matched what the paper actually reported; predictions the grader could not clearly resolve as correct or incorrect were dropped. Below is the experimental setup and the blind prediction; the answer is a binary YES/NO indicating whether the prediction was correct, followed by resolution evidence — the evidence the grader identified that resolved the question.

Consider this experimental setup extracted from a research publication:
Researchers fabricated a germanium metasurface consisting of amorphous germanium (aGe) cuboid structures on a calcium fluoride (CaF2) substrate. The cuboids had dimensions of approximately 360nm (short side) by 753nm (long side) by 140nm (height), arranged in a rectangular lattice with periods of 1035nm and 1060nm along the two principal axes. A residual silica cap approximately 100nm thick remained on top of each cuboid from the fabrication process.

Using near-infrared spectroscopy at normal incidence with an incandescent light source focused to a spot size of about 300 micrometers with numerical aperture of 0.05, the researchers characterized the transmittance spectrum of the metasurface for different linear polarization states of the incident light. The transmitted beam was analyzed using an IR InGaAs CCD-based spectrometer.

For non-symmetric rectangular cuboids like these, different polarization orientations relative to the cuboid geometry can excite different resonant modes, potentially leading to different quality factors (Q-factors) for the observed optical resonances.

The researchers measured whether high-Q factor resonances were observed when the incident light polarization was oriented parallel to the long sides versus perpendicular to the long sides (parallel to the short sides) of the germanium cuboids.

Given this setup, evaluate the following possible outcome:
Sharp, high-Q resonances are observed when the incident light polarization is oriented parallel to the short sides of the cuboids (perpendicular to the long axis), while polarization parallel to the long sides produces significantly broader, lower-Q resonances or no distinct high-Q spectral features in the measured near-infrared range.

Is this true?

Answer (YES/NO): YES